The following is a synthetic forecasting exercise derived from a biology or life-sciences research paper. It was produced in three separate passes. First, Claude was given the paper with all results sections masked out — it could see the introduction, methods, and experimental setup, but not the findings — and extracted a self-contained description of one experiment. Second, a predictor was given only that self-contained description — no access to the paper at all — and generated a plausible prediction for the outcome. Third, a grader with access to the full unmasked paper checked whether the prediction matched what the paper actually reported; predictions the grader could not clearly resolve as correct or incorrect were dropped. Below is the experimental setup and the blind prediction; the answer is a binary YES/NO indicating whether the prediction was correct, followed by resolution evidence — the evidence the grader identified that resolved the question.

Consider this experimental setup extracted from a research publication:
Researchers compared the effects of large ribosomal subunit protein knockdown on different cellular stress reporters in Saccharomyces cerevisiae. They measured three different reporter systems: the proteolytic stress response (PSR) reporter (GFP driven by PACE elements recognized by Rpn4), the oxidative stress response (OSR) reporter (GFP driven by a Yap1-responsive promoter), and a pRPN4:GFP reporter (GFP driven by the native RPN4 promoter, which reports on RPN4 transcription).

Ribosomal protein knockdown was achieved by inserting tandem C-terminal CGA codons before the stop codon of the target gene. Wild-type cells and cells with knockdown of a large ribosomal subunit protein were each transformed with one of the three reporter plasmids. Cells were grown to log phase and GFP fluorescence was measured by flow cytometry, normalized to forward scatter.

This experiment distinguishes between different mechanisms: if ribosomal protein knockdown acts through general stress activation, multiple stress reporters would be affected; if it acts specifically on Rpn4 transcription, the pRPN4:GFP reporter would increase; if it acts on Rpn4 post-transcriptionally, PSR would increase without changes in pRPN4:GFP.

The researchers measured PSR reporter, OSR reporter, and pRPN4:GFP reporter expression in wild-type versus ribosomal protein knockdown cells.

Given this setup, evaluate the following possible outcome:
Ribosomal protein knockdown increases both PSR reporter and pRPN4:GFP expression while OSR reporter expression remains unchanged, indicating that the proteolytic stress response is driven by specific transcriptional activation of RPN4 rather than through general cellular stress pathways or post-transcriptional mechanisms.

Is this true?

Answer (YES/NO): NO